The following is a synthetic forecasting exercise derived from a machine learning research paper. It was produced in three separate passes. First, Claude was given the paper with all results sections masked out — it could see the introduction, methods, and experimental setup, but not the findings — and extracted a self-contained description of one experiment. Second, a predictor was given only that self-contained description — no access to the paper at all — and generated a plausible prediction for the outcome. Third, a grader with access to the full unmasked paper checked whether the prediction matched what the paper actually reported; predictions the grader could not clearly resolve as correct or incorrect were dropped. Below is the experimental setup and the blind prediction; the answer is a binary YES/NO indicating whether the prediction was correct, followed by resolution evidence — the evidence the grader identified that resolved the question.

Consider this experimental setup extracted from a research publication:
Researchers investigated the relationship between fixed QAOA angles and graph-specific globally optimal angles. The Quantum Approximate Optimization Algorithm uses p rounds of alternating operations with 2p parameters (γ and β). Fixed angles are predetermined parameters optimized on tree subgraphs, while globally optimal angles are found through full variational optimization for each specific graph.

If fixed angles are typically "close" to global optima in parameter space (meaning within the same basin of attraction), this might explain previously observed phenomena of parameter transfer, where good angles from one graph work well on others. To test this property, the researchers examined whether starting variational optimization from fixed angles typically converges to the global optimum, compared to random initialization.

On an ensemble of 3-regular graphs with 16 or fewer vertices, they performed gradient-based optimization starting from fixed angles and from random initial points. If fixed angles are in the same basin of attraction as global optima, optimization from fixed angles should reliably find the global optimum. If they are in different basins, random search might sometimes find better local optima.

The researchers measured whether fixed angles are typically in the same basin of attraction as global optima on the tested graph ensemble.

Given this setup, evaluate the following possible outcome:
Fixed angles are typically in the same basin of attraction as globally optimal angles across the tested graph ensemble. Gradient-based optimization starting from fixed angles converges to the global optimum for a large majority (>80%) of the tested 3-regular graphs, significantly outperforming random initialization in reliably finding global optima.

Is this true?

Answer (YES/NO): NO